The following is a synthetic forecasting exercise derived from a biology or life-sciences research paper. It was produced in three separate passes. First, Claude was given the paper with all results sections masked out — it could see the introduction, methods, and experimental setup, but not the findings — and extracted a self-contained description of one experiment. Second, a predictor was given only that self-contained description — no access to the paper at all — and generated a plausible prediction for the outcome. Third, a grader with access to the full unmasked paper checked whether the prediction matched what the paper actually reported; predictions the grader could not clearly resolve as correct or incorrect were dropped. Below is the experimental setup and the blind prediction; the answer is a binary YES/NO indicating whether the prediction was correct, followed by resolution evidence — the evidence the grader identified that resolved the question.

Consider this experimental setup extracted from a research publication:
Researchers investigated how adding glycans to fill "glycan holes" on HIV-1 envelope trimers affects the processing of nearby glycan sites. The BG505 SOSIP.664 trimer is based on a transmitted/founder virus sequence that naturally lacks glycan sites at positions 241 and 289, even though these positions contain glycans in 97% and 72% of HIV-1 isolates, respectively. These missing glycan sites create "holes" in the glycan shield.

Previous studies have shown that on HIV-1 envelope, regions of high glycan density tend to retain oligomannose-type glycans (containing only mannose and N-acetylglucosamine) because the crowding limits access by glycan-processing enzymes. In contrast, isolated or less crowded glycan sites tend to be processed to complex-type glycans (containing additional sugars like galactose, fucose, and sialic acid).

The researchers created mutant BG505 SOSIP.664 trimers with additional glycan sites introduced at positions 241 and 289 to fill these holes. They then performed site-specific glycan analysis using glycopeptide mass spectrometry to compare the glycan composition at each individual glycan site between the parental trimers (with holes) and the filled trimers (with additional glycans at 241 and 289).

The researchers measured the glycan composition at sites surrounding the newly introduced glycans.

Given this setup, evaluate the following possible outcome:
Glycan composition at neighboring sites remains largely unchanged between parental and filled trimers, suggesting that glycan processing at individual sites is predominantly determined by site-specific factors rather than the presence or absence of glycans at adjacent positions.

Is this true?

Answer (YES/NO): NO